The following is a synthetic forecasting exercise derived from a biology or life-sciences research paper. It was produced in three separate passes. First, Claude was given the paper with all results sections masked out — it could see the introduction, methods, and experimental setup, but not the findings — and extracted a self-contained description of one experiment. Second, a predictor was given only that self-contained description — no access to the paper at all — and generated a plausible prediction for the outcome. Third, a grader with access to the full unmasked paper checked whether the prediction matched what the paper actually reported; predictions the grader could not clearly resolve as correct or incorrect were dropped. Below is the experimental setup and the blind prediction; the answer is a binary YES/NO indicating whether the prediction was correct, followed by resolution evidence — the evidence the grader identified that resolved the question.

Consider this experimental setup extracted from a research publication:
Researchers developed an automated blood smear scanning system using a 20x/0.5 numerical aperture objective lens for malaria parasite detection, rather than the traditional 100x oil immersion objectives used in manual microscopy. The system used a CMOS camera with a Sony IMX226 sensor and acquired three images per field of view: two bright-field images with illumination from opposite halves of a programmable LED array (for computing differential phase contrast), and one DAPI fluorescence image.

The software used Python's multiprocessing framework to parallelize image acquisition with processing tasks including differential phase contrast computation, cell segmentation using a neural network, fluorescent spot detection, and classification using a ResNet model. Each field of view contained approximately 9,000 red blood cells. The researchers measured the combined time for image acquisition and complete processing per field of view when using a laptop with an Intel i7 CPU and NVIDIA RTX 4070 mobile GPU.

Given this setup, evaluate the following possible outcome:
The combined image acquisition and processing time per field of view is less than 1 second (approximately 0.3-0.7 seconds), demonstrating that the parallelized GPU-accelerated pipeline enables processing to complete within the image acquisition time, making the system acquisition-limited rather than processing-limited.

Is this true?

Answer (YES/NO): NO